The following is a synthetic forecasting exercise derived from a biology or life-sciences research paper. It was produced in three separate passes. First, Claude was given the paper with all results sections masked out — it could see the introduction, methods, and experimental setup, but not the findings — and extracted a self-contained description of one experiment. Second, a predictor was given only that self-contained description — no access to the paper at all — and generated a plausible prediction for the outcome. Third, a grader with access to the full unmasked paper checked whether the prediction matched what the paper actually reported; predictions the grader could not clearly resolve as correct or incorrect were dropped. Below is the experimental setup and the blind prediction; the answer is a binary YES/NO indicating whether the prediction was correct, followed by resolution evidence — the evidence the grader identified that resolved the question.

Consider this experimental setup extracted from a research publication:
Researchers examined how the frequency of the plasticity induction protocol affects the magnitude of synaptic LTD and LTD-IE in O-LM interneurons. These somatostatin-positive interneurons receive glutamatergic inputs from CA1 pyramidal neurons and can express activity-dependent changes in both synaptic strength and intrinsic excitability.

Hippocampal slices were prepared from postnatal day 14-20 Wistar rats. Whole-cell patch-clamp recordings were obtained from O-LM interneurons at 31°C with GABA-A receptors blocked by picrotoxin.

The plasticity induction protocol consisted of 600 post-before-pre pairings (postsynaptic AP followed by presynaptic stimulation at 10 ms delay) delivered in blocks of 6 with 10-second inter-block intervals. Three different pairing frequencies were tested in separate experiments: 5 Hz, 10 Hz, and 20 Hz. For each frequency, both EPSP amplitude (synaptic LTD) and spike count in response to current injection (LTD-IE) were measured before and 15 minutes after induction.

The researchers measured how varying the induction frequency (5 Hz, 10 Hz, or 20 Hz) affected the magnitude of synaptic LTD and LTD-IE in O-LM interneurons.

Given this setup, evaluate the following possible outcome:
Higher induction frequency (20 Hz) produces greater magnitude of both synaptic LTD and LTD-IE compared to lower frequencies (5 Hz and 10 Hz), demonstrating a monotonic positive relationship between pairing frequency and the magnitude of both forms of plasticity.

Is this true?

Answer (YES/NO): NO